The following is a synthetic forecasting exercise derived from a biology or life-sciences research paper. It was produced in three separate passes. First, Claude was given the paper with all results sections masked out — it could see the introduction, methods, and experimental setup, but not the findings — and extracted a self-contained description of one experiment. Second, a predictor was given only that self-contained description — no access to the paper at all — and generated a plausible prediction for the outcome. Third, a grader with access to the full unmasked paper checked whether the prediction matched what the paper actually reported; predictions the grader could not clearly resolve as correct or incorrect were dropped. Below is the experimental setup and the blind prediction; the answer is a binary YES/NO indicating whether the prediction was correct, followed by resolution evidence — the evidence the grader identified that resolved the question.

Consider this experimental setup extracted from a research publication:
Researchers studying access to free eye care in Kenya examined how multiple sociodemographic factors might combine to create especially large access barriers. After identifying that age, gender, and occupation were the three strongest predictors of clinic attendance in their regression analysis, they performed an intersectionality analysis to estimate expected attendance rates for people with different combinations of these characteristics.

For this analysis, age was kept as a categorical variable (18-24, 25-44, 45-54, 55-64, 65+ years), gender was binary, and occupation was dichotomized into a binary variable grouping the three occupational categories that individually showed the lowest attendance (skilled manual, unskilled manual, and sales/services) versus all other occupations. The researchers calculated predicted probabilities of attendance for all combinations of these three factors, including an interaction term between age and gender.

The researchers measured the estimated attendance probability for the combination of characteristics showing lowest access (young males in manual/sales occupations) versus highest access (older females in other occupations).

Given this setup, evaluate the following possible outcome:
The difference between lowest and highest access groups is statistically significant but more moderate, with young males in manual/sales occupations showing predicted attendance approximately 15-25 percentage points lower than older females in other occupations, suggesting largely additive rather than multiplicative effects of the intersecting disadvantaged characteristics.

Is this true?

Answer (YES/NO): NO